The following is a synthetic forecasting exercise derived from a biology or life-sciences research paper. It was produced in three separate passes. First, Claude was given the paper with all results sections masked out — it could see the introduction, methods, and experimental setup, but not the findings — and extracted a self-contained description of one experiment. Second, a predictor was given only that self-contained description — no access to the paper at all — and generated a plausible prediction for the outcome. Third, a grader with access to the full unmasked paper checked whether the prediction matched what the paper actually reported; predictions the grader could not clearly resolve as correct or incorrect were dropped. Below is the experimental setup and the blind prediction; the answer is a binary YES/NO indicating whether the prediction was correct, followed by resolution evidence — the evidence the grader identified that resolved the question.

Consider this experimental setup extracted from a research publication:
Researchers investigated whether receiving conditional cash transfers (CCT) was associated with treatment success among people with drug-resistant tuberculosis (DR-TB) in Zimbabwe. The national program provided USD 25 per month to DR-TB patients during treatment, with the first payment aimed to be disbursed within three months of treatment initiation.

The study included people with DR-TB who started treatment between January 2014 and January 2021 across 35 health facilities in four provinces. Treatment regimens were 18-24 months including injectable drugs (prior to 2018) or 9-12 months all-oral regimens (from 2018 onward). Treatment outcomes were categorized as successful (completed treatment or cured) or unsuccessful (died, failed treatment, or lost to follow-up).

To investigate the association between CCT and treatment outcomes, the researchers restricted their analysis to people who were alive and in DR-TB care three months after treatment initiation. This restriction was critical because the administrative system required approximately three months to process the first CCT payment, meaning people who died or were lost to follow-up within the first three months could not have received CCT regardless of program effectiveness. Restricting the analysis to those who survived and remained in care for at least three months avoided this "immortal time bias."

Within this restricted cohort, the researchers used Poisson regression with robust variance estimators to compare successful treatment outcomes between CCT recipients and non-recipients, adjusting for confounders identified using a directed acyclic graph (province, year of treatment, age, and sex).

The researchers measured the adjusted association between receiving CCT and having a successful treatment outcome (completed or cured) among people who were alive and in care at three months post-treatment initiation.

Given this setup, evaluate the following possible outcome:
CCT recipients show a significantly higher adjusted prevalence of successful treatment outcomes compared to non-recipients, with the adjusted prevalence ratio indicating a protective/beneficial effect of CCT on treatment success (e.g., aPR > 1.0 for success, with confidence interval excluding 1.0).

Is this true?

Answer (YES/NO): NO